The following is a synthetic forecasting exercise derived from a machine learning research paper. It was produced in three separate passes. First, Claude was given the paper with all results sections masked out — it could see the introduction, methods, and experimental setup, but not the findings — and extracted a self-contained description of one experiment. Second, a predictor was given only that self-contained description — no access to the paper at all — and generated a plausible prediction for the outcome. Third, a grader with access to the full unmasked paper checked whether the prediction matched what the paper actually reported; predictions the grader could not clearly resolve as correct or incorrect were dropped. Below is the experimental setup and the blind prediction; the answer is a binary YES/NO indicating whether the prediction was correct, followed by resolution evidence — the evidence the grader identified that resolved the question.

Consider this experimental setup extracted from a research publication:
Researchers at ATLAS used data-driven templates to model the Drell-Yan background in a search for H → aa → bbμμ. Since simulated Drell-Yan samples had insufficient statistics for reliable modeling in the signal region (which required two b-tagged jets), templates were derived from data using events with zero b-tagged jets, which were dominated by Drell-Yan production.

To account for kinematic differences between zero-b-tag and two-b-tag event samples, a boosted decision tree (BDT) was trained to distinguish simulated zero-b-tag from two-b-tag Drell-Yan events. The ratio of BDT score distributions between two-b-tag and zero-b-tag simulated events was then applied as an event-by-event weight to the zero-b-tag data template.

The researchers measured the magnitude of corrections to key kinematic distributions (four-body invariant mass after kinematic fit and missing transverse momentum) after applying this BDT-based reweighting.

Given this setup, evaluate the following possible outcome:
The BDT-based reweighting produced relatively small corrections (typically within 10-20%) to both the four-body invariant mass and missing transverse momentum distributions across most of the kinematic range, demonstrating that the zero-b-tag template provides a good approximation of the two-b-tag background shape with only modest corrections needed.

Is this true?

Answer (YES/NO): YES